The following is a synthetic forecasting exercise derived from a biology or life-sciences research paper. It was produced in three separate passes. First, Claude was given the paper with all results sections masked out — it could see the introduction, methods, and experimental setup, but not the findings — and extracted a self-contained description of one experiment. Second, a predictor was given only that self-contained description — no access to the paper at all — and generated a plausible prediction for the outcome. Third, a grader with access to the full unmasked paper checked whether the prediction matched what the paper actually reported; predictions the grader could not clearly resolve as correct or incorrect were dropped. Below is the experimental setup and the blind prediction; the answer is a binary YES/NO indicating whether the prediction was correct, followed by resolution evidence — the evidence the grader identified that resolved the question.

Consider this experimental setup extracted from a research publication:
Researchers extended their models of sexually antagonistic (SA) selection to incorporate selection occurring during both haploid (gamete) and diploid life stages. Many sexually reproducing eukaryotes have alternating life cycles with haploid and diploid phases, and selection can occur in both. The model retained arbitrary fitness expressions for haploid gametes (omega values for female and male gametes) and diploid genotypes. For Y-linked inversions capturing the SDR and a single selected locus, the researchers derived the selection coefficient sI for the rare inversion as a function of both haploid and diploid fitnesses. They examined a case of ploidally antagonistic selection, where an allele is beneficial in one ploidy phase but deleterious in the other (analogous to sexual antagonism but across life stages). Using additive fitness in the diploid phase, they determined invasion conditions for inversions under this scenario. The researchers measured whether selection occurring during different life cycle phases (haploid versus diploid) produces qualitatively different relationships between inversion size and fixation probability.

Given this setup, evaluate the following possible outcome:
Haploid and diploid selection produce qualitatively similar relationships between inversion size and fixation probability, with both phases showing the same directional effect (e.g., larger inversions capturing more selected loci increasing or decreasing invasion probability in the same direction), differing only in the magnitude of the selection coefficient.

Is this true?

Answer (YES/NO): YES